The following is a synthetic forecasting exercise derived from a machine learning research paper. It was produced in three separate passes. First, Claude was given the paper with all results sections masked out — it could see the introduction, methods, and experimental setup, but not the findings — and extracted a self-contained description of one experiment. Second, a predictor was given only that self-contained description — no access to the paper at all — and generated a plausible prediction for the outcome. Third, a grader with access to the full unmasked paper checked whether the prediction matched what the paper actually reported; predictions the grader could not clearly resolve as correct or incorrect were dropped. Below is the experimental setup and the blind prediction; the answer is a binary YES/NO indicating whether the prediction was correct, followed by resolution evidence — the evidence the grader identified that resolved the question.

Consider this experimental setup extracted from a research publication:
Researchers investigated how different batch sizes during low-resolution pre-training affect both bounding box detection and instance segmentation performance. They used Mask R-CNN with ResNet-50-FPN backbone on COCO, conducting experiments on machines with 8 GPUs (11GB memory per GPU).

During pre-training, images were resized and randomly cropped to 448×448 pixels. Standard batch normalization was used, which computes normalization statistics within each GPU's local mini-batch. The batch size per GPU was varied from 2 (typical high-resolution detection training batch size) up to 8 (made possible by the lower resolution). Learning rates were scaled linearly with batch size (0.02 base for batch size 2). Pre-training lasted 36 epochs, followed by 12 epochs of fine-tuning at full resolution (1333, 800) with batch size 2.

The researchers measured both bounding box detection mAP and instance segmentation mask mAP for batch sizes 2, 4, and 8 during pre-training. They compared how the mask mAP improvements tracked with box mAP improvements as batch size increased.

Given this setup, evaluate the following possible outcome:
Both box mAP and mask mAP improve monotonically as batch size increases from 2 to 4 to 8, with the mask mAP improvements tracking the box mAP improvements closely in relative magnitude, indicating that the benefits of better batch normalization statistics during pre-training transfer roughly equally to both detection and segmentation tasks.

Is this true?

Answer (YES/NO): YES